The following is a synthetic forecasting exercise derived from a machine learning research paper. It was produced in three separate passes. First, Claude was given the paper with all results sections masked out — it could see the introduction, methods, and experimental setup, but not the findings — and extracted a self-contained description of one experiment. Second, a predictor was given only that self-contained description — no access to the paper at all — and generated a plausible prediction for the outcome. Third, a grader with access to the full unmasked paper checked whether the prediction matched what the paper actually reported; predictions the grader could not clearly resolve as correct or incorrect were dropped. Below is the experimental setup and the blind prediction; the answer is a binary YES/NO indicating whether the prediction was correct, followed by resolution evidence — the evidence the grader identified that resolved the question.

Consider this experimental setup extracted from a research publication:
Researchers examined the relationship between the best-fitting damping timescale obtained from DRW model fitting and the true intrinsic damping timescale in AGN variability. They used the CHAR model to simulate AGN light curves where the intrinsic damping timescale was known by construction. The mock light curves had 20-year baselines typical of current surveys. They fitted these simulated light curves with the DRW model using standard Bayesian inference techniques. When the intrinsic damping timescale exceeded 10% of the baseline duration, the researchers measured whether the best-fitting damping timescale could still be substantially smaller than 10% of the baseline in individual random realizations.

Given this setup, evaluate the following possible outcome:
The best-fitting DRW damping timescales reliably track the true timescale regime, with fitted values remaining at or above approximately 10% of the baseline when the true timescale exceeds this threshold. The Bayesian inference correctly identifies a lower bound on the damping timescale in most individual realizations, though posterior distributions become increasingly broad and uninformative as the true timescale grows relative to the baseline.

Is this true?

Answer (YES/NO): NO